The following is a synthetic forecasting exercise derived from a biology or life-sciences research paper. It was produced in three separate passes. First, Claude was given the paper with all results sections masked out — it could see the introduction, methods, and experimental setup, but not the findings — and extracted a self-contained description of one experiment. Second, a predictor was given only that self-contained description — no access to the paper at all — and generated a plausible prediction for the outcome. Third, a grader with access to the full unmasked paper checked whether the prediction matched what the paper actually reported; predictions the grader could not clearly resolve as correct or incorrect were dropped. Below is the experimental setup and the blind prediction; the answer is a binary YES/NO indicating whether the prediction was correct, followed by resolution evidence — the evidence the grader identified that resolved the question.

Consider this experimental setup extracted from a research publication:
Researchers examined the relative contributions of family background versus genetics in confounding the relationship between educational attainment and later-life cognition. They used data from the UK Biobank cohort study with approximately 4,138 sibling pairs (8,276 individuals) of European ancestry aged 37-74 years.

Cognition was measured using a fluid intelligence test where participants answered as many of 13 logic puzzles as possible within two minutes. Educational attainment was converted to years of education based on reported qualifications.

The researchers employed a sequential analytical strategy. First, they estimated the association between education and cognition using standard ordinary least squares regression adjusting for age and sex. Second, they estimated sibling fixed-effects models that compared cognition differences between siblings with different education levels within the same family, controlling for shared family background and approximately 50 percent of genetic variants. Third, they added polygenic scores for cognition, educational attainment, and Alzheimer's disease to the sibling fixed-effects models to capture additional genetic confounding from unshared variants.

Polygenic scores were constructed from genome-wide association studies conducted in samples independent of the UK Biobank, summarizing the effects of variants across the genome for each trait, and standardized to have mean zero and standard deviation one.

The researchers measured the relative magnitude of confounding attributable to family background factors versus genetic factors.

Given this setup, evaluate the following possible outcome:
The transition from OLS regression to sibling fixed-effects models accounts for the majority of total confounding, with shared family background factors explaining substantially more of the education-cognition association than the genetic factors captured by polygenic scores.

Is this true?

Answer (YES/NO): YES